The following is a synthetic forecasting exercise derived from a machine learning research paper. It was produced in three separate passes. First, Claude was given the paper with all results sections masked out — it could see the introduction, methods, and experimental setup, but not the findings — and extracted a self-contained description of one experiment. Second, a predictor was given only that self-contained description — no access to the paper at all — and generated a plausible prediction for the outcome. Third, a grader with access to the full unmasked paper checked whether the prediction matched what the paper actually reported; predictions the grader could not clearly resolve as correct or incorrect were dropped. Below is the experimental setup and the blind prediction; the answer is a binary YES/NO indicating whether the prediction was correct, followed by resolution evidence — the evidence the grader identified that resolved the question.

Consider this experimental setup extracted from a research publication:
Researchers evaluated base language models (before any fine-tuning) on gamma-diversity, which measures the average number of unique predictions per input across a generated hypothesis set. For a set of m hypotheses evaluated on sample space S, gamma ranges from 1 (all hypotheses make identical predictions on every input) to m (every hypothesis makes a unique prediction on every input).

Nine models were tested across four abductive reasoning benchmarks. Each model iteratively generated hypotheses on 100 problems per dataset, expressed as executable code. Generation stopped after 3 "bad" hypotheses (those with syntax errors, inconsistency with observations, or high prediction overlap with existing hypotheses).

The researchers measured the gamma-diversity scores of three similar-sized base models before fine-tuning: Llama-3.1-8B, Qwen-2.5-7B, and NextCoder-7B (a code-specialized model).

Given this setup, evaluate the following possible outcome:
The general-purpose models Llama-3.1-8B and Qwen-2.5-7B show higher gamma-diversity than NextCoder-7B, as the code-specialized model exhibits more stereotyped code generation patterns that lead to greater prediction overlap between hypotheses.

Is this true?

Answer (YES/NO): NO